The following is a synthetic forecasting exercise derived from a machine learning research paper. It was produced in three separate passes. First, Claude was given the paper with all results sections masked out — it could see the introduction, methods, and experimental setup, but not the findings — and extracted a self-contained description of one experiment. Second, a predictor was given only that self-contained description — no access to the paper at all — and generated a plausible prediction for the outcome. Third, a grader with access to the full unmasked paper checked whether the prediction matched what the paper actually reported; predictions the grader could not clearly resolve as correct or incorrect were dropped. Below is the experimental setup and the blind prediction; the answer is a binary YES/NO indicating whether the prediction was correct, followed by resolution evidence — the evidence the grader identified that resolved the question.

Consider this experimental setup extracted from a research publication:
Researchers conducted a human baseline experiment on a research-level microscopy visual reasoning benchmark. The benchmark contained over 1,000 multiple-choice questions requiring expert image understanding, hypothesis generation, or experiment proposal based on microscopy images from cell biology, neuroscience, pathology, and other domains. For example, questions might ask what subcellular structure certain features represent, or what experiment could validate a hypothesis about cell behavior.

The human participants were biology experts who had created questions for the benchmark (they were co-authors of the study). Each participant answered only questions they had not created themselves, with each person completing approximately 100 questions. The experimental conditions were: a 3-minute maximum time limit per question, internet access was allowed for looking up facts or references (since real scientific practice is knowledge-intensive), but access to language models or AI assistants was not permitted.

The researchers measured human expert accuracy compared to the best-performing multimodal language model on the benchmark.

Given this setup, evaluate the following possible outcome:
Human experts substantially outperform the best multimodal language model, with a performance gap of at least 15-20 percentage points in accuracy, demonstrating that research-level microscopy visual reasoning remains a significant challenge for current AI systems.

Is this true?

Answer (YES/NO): NO